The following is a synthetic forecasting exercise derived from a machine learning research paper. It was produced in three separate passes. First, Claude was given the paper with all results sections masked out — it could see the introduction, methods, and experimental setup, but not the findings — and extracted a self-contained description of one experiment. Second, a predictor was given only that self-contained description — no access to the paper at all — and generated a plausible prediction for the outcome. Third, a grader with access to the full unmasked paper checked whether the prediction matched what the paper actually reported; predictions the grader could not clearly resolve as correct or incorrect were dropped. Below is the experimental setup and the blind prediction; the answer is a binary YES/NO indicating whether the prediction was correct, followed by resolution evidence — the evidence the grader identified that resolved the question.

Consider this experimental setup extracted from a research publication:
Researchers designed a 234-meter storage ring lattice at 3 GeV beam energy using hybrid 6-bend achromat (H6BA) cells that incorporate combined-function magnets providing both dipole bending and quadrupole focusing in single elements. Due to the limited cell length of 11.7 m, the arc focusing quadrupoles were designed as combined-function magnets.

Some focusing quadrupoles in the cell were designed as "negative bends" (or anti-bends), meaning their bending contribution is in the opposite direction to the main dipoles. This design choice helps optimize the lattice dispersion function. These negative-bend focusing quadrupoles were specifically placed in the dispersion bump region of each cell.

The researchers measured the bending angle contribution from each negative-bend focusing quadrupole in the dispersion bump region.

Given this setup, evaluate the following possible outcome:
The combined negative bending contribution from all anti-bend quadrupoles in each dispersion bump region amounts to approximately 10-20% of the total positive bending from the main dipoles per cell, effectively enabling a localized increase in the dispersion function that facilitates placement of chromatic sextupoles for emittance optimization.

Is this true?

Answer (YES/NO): NO